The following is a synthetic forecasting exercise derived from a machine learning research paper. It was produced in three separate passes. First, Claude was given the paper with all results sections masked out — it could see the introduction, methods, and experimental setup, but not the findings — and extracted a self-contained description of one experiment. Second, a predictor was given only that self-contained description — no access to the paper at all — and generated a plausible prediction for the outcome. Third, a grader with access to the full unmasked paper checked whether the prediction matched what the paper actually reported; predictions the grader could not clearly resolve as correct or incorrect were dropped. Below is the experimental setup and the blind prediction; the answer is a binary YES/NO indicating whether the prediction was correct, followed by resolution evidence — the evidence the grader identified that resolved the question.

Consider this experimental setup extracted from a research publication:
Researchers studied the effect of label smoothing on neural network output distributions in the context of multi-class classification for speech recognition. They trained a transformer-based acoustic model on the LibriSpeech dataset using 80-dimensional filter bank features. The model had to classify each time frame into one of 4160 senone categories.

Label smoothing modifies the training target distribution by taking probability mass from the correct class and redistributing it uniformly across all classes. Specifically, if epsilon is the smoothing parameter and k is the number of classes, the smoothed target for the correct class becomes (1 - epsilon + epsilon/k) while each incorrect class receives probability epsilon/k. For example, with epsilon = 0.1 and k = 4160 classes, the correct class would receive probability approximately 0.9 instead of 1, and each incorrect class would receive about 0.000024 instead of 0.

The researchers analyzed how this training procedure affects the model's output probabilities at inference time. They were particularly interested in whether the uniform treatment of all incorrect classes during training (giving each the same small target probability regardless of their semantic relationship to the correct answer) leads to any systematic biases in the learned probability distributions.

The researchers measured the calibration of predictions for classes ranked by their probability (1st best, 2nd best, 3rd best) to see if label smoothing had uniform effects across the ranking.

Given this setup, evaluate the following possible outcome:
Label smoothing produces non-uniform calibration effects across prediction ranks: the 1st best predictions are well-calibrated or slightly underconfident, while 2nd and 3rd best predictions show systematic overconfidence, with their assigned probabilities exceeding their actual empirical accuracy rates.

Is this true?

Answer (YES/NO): NO